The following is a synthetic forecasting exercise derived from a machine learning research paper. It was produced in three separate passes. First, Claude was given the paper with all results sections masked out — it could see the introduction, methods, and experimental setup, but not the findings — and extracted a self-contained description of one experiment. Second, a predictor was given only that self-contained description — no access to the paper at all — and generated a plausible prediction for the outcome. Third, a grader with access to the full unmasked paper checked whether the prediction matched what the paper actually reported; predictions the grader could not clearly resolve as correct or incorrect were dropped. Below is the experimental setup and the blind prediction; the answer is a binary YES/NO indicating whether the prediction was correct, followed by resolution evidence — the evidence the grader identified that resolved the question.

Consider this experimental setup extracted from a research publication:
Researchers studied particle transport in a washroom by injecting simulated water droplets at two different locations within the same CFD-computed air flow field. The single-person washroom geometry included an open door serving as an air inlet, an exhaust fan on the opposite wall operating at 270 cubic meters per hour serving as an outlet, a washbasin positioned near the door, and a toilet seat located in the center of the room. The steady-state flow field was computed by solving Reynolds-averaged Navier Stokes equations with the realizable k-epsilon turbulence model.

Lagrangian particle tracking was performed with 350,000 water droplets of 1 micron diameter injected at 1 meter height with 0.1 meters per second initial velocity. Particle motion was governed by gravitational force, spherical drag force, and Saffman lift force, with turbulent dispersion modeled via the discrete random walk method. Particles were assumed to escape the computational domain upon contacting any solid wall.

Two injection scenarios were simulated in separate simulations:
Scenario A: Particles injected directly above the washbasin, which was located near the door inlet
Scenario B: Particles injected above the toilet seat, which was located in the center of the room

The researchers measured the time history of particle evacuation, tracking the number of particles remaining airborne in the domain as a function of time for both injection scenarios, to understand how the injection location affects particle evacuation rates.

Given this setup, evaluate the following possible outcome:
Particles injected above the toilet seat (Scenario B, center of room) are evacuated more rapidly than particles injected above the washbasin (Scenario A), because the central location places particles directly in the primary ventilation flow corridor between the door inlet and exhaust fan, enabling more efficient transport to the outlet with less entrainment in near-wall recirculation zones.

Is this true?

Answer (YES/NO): YES